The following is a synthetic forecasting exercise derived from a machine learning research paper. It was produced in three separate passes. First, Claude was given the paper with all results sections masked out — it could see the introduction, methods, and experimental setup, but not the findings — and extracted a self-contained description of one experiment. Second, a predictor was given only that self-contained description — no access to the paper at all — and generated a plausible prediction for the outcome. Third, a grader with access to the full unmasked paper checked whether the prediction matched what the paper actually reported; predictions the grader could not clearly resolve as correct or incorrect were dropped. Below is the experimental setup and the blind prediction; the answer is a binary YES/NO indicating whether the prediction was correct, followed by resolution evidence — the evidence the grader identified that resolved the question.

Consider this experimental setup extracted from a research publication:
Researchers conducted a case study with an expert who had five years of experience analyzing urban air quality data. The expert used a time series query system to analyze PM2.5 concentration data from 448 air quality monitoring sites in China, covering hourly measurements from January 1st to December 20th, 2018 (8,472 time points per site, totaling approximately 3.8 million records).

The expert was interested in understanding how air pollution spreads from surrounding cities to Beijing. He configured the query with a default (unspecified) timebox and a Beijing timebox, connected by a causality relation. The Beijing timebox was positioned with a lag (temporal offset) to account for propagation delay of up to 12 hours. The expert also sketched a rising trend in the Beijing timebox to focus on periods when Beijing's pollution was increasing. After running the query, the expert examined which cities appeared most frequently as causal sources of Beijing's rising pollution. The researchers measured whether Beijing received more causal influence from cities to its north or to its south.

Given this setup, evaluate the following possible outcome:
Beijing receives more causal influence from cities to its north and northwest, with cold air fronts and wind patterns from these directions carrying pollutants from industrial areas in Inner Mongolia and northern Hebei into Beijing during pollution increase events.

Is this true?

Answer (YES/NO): NO